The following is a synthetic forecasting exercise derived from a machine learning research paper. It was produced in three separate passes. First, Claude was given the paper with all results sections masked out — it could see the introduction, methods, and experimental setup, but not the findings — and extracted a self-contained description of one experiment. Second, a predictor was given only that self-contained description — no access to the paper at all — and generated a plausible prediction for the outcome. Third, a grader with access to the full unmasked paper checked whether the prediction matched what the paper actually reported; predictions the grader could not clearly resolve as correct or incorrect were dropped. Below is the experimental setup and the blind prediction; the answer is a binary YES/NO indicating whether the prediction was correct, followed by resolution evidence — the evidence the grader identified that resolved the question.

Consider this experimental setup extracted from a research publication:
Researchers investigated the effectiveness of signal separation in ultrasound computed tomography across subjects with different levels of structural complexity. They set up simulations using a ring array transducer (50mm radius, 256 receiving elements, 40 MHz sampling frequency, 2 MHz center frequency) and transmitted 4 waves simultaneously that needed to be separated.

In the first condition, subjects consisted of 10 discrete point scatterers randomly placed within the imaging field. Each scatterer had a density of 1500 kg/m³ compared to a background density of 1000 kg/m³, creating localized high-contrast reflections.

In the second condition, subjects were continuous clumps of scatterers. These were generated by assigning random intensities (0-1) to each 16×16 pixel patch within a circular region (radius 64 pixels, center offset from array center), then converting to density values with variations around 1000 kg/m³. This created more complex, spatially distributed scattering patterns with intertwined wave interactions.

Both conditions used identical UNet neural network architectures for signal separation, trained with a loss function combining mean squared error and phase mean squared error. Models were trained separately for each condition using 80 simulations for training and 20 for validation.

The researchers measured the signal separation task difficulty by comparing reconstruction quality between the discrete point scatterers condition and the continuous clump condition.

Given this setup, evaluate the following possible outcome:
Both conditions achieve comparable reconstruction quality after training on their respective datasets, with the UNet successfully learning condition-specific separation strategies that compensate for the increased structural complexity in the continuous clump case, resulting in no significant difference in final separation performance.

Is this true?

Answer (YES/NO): NO